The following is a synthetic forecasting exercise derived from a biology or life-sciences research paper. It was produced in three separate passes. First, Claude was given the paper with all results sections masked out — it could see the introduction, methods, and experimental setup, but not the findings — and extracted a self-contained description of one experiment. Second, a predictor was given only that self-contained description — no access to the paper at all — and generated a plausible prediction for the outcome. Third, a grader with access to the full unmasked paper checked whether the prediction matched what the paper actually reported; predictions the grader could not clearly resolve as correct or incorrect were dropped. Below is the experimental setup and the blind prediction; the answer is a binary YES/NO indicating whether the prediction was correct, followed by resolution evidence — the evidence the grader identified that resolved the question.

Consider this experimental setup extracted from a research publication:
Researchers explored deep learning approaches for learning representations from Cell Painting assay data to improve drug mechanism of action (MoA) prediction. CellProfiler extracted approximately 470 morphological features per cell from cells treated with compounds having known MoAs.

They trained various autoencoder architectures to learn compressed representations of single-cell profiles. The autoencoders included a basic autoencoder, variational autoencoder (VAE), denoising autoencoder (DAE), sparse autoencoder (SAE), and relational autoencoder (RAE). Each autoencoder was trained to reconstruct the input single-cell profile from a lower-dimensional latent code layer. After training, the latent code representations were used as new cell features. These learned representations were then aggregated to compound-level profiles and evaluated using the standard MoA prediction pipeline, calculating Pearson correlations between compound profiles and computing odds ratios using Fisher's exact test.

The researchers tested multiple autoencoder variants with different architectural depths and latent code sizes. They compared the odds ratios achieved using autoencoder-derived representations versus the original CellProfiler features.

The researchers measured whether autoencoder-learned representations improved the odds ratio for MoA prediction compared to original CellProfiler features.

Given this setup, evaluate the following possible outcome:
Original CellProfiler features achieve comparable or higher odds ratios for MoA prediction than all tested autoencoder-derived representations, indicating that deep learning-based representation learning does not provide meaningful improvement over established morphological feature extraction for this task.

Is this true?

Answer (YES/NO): YES